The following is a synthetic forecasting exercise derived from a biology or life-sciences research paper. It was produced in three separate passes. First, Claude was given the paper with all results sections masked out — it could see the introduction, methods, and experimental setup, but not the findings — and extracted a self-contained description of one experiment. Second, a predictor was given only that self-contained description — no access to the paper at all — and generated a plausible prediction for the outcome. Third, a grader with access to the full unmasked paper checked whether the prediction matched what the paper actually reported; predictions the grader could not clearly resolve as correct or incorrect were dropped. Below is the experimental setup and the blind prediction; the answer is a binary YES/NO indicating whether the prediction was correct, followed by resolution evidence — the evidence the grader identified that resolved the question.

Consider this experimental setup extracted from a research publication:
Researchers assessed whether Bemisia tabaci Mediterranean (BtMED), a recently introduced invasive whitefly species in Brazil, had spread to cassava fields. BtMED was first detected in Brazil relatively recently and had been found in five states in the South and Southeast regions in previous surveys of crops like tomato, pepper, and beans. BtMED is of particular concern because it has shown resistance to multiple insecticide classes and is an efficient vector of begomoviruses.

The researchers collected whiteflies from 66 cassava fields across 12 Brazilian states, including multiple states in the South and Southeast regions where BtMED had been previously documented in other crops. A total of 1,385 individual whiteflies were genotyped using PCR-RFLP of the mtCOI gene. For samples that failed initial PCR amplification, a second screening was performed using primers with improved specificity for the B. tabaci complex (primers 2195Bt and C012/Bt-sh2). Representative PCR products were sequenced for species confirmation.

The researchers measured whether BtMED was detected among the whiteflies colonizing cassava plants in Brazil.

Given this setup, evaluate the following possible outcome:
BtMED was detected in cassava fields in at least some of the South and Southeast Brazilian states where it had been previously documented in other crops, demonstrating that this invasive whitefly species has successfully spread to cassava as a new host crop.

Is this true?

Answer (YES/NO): NO